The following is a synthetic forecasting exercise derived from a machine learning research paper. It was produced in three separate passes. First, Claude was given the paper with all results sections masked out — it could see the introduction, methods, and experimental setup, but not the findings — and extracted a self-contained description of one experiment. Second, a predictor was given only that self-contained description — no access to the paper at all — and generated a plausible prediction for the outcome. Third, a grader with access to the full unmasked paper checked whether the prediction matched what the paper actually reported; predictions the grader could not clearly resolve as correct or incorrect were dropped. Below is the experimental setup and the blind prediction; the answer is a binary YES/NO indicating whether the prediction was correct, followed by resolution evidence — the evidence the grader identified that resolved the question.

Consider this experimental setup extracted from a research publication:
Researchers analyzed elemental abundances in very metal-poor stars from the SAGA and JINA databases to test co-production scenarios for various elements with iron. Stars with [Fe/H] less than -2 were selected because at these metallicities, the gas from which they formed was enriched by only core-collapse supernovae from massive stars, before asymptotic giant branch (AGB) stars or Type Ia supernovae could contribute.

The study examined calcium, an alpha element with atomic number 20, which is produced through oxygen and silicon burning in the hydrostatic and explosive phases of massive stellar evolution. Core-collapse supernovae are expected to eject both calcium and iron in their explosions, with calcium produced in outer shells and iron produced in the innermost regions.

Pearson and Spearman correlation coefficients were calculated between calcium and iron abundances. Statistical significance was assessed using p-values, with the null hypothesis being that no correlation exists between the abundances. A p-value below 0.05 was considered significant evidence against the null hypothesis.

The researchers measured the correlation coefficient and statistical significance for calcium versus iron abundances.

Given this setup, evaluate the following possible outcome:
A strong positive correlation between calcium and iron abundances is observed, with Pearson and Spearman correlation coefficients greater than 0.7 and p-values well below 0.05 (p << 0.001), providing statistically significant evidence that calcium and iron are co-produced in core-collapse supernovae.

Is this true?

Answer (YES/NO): YES